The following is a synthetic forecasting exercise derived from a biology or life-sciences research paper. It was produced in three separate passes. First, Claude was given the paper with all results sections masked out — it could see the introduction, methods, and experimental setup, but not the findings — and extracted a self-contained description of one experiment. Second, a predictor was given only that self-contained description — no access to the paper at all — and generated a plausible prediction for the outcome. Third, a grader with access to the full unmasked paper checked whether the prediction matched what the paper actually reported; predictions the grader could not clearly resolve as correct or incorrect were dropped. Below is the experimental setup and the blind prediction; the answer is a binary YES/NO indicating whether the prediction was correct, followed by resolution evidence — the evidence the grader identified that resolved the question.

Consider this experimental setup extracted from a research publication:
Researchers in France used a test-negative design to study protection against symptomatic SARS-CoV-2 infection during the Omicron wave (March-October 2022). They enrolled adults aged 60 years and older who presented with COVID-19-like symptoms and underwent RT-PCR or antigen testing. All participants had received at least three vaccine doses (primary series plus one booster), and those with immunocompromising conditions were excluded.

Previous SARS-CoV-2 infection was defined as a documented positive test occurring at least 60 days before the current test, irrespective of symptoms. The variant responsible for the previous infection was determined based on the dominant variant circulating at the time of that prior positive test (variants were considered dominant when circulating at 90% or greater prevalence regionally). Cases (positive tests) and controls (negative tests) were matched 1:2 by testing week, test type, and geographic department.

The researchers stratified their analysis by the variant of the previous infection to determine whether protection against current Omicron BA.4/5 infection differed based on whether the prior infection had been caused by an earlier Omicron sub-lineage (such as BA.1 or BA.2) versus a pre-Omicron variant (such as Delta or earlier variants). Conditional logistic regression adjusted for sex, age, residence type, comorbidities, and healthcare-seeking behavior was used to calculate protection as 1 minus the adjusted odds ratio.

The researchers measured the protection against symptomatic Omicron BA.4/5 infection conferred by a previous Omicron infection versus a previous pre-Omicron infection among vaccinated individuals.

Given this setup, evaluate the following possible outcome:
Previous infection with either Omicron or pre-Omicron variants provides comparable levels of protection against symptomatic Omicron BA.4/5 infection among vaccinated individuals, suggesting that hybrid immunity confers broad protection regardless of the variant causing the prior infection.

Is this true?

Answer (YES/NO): NO